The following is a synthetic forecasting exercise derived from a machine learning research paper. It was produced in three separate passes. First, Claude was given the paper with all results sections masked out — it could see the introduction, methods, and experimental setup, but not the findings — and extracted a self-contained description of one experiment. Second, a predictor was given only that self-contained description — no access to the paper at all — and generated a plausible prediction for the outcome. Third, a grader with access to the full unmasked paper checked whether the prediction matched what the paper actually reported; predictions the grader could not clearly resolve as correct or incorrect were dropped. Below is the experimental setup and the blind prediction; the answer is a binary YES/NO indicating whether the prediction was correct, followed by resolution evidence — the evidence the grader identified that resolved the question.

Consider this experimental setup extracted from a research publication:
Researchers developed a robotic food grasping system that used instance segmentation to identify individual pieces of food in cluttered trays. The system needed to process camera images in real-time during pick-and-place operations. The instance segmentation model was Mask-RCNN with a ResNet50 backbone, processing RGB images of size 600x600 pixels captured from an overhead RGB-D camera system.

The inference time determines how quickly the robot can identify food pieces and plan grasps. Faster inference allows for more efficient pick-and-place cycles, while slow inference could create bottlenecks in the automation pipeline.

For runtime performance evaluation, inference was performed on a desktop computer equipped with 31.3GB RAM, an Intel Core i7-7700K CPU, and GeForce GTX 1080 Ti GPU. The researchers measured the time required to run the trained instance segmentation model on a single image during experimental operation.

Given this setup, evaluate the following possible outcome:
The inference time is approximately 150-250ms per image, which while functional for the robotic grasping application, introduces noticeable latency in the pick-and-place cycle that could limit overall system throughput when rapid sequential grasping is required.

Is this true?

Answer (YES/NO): NO